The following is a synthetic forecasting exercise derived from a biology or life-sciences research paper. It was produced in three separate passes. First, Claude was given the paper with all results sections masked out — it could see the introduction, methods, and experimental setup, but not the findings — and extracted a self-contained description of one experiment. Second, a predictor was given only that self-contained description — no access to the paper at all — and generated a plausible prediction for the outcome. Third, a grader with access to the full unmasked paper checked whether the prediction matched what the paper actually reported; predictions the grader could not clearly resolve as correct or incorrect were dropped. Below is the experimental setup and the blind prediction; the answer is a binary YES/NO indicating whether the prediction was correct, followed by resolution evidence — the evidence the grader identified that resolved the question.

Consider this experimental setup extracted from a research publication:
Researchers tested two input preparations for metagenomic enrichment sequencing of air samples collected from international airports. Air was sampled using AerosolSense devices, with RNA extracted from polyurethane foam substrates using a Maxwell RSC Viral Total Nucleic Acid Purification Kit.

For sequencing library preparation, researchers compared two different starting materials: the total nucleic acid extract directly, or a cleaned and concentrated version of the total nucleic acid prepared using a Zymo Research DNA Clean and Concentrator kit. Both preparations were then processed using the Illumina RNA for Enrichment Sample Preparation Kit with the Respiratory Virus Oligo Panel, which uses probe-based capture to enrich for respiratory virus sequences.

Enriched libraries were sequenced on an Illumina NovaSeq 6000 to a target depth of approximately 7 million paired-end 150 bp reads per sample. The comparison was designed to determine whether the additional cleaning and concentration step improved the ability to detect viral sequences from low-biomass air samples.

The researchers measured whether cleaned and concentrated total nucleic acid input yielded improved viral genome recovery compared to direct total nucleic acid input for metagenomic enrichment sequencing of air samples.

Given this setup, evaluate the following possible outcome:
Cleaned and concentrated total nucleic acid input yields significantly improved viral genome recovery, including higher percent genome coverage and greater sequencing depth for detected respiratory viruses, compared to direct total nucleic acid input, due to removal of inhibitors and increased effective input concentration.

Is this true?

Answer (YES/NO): YES